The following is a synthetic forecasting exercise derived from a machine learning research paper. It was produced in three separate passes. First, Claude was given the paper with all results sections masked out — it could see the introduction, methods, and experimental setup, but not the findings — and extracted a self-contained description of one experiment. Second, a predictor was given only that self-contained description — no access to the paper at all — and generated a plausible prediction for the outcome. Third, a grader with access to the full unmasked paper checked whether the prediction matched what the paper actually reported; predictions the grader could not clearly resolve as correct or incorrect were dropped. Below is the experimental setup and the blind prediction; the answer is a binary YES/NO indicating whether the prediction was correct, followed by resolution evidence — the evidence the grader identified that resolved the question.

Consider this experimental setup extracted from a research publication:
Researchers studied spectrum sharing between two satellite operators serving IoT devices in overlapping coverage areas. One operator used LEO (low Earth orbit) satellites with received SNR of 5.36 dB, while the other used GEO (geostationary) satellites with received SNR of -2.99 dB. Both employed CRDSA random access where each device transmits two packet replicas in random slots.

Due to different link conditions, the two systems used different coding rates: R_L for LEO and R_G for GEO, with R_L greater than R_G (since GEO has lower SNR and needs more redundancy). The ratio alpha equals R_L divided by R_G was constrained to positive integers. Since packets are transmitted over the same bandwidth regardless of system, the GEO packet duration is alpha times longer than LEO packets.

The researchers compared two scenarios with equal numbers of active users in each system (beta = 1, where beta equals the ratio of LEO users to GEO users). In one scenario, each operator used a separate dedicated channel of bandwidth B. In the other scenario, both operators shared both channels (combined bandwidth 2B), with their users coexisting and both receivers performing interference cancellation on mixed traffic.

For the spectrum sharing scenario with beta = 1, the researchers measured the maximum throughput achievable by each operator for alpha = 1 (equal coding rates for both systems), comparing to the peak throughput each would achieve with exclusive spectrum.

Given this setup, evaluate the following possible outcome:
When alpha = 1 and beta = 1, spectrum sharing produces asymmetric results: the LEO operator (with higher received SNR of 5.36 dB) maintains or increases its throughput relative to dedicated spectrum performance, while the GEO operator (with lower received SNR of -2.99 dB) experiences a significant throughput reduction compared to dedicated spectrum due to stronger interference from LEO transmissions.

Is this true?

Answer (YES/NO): NO